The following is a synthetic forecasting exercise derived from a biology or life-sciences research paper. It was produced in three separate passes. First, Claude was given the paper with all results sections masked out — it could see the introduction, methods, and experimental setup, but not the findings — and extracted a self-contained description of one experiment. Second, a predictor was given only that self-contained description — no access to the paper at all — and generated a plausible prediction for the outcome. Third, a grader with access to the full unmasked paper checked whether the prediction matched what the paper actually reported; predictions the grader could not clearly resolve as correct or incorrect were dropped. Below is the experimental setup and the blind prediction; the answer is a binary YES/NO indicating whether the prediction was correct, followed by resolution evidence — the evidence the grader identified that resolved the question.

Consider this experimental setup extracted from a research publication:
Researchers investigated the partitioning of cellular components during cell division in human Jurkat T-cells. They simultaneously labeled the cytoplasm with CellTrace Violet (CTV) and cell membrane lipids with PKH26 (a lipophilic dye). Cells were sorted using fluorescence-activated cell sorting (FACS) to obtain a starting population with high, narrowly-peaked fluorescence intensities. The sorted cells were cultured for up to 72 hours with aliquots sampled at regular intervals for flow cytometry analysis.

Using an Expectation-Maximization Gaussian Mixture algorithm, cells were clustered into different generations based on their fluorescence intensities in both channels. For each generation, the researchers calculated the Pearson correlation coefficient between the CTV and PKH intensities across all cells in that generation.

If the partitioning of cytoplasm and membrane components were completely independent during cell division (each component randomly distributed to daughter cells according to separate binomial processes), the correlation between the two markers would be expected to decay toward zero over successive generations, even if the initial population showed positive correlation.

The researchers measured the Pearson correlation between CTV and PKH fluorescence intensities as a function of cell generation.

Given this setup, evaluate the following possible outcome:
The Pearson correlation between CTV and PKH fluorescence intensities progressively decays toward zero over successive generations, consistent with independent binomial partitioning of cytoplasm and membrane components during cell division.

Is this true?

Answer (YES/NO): NO